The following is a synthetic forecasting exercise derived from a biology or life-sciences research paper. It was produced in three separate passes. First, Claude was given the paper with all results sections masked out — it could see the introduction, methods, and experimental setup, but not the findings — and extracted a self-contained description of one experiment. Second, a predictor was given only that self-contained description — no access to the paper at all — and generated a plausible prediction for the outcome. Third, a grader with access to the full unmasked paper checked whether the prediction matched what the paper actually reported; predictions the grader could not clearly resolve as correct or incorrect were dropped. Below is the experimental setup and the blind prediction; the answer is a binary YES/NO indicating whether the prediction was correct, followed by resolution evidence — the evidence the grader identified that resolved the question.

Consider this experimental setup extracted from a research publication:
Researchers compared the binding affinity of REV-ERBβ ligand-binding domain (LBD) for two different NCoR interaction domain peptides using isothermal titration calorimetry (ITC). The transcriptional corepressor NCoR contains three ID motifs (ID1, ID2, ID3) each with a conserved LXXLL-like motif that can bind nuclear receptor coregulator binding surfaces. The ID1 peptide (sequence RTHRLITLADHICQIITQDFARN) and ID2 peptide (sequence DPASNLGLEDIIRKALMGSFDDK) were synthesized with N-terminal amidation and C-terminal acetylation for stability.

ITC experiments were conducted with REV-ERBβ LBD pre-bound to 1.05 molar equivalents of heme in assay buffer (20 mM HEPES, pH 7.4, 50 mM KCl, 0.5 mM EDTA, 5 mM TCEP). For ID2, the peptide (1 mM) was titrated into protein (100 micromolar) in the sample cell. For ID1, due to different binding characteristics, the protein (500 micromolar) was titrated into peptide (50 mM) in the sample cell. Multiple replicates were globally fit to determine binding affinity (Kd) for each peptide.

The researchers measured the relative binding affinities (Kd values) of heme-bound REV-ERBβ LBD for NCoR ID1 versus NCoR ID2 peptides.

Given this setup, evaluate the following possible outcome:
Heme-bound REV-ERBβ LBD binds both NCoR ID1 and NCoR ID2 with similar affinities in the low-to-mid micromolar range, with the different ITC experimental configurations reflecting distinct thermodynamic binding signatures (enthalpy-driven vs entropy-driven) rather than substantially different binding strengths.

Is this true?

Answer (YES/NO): NO